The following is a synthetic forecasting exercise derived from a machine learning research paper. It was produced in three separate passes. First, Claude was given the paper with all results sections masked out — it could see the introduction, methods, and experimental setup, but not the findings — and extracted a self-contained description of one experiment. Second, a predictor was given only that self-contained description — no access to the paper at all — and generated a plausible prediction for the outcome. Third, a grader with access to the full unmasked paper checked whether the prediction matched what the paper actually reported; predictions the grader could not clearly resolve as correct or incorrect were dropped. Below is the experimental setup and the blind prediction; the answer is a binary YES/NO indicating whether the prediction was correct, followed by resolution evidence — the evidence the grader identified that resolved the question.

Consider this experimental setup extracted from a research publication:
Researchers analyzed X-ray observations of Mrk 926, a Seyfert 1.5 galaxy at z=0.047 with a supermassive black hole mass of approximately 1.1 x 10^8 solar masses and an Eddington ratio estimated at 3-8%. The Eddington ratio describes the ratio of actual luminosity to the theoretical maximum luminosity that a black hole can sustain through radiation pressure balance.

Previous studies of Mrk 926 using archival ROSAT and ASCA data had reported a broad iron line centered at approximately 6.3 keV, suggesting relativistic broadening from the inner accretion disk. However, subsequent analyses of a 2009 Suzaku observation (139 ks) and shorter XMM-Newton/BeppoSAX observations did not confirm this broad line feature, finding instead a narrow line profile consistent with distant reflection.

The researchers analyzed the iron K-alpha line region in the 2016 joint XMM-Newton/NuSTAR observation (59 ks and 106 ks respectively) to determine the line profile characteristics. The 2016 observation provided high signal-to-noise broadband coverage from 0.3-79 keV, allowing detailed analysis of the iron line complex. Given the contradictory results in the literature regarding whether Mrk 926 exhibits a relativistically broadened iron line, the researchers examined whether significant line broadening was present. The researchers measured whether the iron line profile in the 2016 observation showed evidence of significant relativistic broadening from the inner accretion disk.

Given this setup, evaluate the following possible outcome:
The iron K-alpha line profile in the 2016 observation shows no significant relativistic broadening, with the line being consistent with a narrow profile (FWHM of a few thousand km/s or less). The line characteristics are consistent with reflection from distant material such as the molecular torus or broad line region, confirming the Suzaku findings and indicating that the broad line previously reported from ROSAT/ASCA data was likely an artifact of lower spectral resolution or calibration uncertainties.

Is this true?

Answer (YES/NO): YES